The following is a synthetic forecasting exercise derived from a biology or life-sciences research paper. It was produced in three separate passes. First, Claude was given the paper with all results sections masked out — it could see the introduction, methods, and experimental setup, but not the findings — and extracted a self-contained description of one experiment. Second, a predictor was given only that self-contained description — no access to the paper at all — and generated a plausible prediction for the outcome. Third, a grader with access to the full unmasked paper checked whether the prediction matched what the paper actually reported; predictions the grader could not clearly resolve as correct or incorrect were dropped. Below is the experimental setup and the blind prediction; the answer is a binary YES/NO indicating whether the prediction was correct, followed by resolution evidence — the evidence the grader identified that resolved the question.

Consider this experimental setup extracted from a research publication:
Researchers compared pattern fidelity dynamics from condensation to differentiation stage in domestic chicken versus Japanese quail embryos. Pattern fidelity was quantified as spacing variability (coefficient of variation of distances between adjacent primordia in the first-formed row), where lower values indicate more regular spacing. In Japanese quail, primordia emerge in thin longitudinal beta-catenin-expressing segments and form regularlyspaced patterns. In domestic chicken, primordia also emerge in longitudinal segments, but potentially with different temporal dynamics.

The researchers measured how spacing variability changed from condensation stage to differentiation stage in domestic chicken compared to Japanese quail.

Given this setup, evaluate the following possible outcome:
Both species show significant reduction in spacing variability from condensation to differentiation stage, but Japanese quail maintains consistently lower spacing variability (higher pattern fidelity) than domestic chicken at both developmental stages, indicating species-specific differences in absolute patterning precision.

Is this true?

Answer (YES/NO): NO